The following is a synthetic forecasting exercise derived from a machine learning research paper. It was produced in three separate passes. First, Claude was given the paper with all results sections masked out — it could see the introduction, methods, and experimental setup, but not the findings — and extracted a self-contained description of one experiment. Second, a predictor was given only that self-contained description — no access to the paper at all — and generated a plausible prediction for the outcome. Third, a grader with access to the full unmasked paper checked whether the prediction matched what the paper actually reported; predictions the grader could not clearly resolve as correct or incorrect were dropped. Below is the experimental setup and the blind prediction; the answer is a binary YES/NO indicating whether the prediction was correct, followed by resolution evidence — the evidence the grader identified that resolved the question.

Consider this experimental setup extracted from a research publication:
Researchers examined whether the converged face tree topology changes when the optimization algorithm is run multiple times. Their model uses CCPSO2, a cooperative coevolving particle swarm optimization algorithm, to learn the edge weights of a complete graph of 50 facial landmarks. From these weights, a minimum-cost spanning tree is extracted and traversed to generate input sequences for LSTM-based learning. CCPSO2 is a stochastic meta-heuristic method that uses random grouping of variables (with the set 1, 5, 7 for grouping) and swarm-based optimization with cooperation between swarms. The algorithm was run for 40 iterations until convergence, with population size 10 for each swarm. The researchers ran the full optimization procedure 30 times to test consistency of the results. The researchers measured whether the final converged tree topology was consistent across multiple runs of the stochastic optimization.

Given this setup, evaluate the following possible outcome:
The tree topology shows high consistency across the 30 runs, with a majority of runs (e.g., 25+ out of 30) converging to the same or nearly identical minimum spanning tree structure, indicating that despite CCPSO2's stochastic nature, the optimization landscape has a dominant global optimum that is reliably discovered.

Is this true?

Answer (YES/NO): YES